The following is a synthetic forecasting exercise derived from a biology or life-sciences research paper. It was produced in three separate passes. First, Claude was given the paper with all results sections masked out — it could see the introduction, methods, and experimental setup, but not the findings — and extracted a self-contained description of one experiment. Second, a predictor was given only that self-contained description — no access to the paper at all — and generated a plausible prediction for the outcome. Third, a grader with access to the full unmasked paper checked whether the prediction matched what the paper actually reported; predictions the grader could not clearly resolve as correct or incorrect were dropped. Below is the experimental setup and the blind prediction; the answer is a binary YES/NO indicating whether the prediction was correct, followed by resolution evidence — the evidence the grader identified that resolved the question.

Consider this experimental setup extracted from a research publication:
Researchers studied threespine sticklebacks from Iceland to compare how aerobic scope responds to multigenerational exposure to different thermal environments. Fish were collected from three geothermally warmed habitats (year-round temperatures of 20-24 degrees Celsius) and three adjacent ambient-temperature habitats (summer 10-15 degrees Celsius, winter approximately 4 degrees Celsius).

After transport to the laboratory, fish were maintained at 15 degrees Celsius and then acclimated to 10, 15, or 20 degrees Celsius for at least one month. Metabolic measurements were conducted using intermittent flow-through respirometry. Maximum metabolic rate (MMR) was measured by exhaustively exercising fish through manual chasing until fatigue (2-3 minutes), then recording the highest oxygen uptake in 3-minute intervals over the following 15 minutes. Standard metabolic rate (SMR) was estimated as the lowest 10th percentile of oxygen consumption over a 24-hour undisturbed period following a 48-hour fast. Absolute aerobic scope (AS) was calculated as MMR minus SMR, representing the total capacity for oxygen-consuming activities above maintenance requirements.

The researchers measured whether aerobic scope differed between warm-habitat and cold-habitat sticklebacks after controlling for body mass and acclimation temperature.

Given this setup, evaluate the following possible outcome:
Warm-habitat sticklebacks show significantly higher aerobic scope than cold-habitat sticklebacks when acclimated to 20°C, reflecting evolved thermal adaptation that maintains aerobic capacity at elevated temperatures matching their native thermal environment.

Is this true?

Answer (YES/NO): NO